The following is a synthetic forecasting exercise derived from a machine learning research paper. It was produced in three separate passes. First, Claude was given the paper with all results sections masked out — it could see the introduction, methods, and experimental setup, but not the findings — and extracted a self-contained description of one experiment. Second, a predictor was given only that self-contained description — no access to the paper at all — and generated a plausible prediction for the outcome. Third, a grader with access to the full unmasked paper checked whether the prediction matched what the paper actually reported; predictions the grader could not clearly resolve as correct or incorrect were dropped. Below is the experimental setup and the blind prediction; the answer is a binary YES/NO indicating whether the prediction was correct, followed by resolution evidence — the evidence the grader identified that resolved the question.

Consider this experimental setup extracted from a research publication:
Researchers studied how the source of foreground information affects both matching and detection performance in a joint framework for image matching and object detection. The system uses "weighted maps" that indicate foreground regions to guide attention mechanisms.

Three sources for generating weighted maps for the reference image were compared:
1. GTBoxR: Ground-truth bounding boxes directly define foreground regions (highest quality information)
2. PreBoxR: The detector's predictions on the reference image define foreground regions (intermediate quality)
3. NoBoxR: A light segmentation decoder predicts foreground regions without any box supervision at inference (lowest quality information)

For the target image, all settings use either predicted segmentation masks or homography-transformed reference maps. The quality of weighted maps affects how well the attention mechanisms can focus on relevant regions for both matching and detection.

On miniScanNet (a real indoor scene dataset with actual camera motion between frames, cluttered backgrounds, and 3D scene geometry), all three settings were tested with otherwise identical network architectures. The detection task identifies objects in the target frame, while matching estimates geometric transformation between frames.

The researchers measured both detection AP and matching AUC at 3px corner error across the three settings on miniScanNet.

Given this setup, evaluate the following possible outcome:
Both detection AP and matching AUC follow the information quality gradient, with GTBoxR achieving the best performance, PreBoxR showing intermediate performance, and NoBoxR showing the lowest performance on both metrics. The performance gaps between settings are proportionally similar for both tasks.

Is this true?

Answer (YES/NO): NO